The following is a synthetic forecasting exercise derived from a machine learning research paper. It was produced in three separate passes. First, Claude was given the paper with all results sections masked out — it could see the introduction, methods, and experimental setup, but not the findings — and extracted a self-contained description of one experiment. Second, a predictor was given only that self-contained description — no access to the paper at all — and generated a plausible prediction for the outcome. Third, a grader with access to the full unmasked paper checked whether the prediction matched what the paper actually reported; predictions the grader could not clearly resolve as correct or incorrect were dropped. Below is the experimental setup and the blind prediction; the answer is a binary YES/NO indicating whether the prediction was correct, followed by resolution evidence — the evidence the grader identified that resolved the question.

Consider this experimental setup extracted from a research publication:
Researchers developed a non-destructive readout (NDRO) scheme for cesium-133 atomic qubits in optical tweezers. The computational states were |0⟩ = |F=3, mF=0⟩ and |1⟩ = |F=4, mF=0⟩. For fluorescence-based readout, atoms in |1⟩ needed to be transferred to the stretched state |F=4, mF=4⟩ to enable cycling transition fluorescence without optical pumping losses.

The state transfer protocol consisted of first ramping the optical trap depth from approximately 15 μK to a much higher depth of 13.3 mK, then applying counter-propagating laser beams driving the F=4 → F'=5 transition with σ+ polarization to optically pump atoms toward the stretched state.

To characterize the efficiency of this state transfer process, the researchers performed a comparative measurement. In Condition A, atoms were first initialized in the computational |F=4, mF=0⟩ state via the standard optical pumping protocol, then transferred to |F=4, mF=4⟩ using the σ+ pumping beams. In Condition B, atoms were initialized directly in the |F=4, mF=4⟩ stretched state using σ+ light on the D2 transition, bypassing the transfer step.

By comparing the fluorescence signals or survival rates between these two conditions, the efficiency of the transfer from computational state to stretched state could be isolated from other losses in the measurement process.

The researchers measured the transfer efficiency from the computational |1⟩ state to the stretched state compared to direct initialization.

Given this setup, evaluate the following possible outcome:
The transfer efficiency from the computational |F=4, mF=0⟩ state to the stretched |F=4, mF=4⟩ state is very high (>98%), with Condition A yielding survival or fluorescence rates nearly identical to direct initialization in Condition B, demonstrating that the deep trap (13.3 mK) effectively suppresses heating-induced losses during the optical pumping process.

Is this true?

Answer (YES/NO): YES